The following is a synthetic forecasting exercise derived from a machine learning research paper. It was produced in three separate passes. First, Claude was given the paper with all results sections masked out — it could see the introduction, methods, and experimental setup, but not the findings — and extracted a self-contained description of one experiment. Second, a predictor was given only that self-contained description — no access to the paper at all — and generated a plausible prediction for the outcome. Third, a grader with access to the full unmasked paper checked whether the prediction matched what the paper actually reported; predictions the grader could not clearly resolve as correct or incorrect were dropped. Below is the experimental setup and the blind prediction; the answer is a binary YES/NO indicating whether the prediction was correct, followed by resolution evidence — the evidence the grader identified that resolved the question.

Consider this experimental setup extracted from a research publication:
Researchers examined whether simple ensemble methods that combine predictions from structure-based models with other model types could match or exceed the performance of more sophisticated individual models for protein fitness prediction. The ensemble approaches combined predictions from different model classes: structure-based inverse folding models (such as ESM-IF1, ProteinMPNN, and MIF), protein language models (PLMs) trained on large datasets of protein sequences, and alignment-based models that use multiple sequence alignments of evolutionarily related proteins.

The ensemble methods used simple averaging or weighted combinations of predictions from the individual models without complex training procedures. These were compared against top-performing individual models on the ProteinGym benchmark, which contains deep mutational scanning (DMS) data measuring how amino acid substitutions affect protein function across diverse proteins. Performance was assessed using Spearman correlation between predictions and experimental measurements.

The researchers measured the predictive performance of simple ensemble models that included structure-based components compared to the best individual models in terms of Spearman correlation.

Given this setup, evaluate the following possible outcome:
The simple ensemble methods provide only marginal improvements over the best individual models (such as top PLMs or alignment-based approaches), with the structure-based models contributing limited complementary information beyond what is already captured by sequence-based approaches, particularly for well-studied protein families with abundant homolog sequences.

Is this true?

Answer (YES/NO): NO